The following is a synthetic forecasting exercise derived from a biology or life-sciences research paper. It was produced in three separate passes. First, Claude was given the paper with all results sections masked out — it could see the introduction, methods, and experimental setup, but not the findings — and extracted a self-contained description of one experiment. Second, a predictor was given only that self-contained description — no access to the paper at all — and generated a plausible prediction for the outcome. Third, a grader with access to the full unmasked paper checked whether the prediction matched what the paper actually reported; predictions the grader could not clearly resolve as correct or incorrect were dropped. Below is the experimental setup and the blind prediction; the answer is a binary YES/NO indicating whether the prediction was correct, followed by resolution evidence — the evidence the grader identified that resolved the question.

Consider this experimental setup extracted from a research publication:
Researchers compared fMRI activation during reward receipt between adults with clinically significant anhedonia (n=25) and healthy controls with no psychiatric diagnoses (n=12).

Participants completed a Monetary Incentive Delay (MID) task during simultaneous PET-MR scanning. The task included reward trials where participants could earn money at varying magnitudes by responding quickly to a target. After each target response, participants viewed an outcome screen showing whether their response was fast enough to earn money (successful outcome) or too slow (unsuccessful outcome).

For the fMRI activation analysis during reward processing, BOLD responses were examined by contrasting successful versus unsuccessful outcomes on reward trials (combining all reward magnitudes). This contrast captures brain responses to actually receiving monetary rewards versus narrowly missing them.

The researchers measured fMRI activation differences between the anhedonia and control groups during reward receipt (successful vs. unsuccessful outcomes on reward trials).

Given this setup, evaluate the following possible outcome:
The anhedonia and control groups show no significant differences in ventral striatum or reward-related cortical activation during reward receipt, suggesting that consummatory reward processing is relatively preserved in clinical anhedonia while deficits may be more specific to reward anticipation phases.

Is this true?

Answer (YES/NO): NO